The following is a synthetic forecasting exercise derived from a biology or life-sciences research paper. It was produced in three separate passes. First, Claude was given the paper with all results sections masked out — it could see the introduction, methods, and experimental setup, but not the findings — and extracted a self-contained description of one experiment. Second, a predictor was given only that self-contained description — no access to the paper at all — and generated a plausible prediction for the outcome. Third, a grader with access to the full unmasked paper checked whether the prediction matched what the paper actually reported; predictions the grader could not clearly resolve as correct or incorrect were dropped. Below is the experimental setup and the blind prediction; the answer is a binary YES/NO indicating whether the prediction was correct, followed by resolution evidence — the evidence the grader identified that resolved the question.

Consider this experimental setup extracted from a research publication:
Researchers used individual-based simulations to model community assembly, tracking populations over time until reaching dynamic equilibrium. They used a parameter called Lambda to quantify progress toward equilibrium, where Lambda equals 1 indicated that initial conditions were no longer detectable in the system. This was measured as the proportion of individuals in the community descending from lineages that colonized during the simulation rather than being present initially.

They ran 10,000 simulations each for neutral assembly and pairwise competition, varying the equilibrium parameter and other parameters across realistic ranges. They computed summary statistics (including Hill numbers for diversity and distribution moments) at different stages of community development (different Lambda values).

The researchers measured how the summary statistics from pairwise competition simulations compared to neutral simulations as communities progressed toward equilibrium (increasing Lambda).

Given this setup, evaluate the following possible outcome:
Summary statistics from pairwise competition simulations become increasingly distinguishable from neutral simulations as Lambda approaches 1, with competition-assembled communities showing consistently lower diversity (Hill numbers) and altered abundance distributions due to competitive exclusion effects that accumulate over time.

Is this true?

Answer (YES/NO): NO